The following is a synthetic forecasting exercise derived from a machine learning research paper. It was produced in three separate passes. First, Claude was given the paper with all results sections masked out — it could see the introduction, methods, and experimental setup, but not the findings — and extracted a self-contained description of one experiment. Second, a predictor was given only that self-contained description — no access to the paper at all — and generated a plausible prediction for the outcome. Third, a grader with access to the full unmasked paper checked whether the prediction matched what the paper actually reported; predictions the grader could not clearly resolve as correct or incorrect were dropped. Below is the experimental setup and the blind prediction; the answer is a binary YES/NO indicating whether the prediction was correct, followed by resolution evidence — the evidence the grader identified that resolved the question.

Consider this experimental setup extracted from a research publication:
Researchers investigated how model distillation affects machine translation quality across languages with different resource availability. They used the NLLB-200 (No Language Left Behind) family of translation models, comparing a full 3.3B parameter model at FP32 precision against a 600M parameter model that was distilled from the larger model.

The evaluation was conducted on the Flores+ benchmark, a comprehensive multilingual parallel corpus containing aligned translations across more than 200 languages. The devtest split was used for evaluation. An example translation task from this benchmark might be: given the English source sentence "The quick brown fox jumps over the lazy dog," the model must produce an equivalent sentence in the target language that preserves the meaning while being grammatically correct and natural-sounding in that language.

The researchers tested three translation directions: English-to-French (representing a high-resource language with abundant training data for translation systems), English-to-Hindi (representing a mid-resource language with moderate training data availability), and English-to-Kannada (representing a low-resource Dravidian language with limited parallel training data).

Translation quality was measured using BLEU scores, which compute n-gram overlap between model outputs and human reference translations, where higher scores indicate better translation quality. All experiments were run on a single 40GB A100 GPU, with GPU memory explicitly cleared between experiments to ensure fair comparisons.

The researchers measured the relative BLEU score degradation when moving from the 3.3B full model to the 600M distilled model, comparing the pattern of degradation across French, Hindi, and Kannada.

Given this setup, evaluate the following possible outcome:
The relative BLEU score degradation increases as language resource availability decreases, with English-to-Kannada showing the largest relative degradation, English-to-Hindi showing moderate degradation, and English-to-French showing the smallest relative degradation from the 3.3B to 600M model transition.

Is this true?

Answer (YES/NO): NO